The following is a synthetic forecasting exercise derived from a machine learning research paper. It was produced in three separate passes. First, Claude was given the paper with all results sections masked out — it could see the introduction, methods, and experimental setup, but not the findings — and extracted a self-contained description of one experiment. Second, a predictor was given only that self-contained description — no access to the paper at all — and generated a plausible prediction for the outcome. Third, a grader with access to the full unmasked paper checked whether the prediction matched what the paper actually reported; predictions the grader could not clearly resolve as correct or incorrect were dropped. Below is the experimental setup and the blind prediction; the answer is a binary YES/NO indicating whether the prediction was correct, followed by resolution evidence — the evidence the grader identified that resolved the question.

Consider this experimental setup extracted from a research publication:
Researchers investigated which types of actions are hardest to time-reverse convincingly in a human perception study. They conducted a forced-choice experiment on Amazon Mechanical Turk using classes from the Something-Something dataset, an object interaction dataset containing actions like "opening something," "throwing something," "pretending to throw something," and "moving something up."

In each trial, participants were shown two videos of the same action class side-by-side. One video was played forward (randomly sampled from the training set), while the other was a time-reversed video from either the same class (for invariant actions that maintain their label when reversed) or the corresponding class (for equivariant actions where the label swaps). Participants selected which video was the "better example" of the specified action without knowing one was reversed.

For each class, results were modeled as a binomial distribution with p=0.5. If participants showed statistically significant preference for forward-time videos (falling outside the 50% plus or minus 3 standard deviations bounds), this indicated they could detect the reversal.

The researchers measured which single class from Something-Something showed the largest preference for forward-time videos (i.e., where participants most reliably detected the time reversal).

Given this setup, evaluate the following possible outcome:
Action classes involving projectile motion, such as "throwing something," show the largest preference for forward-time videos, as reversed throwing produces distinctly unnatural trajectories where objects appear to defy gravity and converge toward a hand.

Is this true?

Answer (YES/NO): NO